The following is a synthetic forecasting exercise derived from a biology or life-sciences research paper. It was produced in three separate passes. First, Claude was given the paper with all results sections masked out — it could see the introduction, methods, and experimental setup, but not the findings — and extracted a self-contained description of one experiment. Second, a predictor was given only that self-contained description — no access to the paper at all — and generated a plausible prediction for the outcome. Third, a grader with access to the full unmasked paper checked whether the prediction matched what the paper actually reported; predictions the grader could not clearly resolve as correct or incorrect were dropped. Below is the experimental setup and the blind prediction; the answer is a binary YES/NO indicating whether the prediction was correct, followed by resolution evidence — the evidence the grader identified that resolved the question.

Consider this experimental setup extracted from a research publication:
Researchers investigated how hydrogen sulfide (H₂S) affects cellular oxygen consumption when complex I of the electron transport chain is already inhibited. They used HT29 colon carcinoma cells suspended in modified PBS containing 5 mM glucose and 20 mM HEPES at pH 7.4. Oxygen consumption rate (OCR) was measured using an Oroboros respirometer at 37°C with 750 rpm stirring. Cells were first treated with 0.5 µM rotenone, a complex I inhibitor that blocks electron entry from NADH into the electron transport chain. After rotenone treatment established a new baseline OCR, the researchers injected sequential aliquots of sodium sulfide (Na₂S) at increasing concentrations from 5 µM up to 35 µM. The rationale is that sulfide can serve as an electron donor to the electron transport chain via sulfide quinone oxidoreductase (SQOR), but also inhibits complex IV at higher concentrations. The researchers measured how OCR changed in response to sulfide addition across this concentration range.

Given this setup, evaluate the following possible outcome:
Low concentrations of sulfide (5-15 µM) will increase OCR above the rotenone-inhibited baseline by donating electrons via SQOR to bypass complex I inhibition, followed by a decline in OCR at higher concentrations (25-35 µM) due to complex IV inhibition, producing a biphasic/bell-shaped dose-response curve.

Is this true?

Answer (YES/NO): YES